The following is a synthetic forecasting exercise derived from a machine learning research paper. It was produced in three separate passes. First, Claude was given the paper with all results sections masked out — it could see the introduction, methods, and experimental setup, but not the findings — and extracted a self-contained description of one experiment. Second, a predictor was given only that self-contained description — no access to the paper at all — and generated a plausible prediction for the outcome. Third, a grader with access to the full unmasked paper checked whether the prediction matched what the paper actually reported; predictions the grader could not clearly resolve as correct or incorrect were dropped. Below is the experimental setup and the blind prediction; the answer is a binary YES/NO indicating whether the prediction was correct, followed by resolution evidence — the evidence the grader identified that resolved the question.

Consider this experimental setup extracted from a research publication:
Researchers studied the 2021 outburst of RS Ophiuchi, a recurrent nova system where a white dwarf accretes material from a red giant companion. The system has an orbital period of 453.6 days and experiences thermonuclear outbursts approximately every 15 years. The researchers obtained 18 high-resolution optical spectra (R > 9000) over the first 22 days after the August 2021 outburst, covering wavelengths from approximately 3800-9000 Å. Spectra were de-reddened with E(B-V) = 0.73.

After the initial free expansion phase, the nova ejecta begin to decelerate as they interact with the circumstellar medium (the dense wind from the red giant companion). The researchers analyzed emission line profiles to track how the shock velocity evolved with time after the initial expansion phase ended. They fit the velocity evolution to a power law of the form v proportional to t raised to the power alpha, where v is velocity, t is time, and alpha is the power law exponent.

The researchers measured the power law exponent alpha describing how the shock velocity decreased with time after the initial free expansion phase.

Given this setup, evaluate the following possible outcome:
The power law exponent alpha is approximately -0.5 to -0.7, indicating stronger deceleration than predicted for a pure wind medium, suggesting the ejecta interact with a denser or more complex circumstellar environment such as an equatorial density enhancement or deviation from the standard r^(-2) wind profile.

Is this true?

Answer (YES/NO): YES